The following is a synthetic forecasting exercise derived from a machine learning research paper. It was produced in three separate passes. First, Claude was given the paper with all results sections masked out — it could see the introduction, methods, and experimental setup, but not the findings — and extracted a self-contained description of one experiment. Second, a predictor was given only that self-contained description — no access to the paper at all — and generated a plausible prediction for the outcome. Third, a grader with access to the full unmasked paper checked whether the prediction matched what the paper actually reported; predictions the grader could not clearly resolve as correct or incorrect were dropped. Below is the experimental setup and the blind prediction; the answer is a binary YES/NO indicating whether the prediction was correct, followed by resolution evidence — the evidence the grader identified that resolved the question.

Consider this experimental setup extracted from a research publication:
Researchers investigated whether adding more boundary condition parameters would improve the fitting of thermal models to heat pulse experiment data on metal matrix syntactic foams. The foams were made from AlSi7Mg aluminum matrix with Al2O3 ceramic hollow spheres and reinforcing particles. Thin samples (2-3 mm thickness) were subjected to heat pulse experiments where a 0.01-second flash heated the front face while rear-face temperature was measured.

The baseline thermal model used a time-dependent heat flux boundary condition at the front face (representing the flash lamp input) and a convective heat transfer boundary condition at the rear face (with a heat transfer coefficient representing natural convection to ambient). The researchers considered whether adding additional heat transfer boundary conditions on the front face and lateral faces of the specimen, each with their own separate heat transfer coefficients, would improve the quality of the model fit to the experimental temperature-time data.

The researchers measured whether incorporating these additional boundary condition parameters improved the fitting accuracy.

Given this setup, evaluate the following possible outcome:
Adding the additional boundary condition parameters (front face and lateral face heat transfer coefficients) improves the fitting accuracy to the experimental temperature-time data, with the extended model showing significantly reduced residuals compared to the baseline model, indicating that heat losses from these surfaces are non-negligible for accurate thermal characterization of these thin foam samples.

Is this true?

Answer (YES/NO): NO